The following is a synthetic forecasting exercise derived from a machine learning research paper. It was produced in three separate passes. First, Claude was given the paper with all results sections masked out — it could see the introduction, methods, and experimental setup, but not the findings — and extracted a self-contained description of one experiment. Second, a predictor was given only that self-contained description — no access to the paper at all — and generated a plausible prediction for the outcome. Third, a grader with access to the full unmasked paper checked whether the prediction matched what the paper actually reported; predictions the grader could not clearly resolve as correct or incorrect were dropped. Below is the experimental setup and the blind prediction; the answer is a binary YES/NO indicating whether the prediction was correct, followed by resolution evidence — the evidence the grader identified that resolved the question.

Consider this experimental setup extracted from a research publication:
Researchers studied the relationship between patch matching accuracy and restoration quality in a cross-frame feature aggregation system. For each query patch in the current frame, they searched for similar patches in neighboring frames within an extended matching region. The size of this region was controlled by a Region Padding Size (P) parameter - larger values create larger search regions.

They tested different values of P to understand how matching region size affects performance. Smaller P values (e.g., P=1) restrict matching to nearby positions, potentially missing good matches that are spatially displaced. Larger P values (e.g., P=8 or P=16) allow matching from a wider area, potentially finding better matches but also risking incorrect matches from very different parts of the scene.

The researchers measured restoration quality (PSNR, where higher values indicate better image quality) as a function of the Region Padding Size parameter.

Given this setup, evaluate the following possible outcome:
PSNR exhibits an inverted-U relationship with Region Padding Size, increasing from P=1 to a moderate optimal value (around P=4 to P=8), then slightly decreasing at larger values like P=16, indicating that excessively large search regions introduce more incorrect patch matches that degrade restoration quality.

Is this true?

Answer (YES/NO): NO